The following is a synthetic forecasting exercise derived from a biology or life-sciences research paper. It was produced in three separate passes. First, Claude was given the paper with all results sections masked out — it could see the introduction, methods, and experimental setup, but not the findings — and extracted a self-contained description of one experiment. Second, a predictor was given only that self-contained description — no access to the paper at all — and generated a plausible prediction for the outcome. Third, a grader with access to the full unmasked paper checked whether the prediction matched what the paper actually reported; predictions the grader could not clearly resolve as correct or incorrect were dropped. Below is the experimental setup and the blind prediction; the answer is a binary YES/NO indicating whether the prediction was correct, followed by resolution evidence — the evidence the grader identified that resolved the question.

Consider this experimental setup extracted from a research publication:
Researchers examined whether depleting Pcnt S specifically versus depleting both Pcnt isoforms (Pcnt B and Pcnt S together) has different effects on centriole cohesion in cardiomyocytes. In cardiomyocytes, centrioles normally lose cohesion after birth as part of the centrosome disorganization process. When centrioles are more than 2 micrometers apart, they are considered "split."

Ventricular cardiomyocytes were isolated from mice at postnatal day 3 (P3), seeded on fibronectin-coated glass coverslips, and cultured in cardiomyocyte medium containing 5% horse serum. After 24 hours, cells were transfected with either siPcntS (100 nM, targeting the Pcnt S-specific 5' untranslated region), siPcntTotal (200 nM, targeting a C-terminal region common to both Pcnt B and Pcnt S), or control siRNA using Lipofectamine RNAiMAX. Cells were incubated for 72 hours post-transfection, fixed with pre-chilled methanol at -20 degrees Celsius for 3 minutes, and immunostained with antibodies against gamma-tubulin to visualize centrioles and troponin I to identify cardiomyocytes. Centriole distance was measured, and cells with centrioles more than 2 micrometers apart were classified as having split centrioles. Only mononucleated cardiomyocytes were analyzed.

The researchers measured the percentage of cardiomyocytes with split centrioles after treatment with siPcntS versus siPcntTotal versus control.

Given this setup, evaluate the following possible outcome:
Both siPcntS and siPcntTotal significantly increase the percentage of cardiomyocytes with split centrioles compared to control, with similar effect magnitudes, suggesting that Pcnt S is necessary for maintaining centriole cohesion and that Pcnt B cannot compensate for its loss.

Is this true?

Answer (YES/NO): NO